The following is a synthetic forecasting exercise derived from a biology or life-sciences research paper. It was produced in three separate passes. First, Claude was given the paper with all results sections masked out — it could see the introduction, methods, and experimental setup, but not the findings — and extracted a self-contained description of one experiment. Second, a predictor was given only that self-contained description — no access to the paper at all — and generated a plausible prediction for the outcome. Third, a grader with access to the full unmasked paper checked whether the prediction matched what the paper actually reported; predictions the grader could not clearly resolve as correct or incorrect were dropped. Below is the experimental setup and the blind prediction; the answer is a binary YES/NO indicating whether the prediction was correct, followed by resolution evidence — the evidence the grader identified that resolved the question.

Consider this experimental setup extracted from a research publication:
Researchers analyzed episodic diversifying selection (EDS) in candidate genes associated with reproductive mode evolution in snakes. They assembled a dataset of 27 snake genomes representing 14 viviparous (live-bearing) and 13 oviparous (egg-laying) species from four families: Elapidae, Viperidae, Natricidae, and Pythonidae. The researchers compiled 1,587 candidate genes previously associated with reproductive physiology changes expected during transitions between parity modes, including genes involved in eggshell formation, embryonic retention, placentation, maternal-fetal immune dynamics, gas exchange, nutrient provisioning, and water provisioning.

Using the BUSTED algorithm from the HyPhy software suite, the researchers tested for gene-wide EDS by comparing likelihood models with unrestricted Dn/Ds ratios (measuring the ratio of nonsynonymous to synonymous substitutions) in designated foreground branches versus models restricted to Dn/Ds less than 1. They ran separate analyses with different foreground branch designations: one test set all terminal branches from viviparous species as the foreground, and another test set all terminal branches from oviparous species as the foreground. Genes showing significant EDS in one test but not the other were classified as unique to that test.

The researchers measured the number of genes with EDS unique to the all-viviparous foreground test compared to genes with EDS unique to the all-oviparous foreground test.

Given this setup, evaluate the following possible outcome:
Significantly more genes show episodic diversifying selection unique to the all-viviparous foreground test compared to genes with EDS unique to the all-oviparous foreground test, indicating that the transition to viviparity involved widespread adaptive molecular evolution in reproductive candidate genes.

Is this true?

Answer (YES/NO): NO